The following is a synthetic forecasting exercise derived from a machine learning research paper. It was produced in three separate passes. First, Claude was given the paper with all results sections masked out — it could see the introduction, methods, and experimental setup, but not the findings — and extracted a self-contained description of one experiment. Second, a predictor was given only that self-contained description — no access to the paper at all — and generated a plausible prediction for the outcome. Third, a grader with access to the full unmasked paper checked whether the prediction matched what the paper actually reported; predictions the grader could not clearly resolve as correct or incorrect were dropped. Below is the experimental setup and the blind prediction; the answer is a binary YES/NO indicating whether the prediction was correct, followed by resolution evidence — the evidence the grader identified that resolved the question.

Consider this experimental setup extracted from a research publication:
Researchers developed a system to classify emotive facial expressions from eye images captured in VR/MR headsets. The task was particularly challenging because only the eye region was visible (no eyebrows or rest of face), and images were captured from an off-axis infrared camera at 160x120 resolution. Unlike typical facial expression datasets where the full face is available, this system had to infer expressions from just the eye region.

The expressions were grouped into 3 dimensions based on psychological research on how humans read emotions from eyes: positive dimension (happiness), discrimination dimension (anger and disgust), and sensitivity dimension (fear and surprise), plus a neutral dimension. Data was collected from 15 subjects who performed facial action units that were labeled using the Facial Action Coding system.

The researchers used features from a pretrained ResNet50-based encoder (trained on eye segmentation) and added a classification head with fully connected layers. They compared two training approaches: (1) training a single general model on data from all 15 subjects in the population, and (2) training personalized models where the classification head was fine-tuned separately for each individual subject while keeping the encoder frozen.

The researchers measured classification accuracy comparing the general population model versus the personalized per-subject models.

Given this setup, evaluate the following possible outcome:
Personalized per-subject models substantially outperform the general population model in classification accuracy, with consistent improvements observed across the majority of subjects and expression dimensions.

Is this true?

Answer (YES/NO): NO